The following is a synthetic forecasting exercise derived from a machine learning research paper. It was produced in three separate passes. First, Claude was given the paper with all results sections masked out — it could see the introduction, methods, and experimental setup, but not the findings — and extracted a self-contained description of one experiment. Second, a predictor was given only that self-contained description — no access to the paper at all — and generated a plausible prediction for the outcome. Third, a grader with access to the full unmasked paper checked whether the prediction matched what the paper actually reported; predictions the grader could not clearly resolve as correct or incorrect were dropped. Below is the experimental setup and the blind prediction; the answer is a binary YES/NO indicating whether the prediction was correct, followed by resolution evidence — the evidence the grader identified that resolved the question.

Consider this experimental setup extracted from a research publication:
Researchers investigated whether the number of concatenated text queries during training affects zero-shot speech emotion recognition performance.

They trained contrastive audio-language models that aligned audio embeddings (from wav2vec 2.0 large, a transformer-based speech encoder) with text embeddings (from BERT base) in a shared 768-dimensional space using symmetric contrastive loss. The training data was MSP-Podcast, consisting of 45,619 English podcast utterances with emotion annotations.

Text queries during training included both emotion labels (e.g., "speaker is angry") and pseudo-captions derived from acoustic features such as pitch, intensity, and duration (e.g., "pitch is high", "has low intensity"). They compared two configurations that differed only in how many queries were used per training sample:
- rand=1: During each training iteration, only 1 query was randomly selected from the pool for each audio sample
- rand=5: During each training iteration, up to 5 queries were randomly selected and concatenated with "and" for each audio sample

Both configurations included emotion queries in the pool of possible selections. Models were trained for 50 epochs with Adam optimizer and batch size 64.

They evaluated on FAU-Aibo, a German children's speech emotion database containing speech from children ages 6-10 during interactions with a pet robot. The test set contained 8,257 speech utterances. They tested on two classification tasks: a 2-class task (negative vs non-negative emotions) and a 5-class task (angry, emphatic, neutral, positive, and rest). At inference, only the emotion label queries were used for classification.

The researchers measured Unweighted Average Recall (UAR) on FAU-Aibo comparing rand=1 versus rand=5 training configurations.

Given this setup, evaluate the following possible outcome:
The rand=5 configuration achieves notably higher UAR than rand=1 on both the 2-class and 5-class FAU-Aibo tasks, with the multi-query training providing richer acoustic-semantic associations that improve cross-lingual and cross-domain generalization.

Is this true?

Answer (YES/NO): YES